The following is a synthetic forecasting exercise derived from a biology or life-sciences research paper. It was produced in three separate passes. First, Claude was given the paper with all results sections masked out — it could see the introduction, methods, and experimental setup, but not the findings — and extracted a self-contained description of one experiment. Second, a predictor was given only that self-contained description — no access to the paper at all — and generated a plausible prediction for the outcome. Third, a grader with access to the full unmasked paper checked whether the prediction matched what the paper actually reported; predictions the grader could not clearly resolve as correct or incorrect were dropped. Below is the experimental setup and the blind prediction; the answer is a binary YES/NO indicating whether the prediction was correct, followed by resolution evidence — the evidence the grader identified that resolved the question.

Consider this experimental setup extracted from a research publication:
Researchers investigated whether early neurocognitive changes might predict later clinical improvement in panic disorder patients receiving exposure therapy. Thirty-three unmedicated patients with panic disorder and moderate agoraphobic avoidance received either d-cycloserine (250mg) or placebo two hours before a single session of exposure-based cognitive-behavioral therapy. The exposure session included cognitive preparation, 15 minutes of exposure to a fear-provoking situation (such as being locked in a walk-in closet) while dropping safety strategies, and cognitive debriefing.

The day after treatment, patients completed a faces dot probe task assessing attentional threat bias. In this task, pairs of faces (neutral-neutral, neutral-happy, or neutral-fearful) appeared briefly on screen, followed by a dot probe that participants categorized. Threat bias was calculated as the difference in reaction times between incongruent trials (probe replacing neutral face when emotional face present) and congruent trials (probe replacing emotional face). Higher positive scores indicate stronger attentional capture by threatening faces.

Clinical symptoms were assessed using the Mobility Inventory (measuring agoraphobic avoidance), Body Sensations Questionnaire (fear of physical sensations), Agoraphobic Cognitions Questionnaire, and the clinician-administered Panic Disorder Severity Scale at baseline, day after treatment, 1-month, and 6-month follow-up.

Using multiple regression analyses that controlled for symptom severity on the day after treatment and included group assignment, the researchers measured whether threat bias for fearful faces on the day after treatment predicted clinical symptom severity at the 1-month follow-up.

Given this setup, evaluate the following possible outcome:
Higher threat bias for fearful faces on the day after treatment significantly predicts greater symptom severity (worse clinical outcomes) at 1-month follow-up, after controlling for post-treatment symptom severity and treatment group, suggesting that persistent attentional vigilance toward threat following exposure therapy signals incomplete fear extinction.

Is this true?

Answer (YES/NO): NO